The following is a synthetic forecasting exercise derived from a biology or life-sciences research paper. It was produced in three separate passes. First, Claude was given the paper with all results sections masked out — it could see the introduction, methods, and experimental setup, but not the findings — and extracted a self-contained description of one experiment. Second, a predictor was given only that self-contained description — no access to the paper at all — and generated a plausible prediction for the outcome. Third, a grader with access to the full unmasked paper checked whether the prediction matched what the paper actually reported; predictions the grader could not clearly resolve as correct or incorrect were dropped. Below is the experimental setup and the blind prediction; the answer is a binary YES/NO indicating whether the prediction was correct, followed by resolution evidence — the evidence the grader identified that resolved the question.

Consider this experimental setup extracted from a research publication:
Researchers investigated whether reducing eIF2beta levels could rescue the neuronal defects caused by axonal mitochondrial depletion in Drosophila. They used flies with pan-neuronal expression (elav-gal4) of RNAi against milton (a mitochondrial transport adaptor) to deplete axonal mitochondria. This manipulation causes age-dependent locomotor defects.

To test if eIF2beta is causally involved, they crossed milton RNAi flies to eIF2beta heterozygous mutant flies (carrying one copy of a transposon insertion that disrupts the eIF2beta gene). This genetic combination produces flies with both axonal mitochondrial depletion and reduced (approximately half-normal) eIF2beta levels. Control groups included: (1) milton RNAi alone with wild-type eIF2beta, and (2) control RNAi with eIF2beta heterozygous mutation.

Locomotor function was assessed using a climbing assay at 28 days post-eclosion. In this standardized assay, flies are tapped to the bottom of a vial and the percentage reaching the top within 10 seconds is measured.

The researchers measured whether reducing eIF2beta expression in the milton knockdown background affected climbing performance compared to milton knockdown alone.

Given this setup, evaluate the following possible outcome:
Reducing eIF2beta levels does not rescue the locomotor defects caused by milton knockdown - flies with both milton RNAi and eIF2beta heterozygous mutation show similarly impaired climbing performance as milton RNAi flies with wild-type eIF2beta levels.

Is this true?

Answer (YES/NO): NO